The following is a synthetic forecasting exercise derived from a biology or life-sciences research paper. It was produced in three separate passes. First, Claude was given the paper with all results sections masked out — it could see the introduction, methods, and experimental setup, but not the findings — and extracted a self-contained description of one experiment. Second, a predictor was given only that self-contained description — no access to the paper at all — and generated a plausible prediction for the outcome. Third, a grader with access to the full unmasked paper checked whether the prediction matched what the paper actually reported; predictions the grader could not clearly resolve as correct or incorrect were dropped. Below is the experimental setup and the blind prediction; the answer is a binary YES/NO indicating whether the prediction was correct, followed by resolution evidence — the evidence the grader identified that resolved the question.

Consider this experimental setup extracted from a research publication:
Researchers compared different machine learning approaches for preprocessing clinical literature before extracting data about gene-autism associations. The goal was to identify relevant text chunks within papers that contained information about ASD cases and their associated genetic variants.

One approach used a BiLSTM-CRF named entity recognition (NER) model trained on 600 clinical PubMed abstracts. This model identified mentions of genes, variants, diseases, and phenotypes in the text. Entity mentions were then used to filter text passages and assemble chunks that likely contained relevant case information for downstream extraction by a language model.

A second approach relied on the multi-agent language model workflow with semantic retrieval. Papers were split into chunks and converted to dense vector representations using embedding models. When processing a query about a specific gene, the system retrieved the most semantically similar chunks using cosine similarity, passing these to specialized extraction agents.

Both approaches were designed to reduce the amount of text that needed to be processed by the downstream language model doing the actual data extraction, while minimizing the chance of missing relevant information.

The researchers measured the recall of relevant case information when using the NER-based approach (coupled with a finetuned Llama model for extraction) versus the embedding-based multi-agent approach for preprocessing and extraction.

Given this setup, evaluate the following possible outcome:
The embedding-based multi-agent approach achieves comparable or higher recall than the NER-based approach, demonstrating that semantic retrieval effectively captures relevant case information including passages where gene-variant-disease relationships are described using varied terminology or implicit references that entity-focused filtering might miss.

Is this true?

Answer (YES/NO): YES